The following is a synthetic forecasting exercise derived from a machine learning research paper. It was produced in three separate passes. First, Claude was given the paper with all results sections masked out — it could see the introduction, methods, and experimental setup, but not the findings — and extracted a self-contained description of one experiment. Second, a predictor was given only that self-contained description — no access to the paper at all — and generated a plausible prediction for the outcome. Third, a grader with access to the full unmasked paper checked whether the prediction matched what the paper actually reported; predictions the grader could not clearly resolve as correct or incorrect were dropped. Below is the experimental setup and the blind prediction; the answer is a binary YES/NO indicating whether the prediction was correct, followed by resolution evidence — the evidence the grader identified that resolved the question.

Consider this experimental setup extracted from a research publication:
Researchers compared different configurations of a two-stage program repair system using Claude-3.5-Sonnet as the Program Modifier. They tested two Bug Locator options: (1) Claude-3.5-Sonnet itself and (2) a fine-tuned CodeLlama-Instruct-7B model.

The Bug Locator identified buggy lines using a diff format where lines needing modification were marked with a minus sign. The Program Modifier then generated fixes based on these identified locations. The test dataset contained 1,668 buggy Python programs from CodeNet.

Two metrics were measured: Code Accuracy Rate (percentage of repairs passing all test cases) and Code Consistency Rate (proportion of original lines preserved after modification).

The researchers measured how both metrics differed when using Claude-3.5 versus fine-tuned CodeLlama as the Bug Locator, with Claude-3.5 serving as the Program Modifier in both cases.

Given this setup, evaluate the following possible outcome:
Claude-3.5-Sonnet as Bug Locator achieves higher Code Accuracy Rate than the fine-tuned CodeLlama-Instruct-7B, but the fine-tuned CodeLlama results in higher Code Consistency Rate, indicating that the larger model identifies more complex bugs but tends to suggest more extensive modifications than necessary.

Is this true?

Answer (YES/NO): NO